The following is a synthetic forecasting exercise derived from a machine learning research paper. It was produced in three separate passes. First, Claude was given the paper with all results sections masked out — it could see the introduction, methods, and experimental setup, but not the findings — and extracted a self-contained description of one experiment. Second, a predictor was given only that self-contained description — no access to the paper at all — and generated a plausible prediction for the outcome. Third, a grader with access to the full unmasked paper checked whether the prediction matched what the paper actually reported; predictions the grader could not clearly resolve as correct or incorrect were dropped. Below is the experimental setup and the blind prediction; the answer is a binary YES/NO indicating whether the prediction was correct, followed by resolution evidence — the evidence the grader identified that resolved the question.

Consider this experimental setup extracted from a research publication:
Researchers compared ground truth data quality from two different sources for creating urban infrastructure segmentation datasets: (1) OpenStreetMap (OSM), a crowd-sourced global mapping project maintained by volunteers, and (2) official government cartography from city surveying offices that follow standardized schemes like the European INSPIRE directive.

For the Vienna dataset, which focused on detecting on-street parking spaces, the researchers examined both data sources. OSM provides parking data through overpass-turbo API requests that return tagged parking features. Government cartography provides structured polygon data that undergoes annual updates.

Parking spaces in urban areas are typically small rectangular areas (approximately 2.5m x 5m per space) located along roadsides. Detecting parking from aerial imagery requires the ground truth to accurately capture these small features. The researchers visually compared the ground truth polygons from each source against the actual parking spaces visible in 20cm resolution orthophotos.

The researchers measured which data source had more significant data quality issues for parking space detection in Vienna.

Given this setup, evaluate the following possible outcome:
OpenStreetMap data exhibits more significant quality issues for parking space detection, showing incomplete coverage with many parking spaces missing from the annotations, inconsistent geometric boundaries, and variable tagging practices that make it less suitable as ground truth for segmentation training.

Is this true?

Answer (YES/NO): YES